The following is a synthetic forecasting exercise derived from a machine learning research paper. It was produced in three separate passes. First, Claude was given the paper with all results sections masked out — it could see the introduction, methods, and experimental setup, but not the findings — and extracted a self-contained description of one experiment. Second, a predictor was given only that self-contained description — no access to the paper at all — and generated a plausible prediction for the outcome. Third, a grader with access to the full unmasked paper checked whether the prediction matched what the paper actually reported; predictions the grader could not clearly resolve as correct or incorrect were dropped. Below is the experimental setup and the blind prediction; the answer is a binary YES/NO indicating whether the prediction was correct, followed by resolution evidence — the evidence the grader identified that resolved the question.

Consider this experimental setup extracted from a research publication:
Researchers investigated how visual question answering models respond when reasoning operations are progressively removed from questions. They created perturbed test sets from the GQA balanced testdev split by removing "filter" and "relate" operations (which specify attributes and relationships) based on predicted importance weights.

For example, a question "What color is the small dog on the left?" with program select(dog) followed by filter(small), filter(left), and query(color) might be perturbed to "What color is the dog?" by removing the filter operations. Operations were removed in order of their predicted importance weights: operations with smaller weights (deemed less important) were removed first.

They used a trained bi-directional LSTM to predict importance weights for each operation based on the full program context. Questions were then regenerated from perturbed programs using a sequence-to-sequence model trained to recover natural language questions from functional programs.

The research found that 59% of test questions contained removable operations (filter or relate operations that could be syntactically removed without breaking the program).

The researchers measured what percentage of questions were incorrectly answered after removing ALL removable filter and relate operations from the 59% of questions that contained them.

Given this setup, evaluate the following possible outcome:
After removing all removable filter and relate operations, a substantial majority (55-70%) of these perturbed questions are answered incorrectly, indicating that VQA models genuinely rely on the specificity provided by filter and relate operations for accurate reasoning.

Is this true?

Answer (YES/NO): NO